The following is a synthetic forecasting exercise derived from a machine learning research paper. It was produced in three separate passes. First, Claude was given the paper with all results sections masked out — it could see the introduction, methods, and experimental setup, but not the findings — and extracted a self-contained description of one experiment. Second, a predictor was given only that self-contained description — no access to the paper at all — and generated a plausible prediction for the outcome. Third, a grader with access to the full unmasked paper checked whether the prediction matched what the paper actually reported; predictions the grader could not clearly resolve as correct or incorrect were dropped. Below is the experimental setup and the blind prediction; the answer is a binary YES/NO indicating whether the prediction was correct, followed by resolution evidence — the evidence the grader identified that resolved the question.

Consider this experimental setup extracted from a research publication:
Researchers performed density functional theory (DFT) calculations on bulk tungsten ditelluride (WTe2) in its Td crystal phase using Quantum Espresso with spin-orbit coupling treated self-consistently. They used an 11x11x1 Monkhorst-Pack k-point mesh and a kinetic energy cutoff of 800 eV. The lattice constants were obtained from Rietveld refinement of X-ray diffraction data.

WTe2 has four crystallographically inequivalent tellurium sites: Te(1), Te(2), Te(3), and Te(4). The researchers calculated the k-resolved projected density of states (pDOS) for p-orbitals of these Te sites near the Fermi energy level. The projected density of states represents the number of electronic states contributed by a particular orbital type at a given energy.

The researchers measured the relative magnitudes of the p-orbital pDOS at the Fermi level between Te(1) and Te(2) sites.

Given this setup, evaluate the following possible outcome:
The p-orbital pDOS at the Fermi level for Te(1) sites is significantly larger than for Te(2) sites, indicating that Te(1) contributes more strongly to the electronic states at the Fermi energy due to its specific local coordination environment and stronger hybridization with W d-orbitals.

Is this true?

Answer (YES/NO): YES